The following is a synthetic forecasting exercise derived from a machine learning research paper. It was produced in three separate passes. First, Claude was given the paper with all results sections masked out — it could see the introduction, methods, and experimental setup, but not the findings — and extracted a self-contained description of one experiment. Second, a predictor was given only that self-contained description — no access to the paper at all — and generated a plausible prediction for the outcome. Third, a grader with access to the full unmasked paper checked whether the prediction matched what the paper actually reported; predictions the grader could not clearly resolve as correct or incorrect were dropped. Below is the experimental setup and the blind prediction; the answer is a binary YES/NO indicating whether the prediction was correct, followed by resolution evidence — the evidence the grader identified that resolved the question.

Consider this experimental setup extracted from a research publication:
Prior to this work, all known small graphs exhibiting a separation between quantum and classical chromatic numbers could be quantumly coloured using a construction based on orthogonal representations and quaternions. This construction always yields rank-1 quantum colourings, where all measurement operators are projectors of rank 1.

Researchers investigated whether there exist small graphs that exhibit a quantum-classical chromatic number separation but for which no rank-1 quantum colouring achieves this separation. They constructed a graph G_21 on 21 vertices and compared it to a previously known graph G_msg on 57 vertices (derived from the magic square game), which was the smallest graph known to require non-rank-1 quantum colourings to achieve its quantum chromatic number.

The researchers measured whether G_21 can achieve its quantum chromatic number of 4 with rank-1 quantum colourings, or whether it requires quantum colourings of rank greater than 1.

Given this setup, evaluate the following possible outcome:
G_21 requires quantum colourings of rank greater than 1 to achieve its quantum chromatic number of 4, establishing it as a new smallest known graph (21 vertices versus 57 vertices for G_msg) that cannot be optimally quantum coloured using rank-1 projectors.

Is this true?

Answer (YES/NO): YES